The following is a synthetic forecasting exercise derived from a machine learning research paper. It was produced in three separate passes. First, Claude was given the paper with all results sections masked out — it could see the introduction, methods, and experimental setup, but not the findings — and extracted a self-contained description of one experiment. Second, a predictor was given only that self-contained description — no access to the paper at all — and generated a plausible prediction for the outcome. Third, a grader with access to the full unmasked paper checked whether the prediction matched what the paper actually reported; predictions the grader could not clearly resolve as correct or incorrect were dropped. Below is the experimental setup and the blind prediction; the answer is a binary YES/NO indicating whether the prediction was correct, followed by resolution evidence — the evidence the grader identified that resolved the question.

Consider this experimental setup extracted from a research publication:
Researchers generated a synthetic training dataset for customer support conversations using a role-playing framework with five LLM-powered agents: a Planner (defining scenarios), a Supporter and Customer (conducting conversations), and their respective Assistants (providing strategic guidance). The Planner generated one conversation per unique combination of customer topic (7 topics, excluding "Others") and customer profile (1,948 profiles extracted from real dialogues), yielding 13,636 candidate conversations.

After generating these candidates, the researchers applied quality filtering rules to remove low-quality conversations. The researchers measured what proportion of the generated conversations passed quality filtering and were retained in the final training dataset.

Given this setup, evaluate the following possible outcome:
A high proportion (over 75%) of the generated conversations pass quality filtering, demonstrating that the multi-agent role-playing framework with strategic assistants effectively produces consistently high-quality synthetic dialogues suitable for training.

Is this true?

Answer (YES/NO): YES